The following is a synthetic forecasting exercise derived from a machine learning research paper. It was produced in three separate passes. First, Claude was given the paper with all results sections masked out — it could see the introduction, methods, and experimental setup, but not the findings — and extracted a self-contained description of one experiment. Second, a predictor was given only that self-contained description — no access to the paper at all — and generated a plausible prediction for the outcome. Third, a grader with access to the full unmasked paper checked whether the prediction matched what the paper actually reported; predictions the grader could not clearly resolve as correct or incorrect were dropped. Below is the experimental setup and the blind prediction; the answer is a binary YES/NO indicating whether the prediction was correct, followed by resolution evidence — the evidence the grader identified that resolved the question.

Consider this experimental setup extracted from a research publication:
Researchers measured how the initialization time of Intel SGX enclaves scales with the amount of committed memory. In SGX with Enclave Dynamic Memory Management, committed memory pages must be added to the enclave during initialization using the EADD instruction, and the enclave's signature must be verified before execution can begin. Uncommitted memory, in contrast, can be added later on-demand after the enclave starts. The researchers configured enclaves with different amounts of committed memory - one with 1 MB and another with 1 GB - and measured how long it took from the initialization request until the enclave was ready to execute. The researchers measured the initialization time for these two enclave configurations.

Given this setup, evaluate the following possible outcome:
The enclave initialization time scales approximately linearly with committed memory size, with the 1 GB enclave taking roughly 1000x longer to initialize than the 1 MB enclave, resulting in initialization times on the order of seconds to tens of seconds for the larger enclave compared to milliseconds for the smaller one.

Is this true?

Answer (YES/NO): NO